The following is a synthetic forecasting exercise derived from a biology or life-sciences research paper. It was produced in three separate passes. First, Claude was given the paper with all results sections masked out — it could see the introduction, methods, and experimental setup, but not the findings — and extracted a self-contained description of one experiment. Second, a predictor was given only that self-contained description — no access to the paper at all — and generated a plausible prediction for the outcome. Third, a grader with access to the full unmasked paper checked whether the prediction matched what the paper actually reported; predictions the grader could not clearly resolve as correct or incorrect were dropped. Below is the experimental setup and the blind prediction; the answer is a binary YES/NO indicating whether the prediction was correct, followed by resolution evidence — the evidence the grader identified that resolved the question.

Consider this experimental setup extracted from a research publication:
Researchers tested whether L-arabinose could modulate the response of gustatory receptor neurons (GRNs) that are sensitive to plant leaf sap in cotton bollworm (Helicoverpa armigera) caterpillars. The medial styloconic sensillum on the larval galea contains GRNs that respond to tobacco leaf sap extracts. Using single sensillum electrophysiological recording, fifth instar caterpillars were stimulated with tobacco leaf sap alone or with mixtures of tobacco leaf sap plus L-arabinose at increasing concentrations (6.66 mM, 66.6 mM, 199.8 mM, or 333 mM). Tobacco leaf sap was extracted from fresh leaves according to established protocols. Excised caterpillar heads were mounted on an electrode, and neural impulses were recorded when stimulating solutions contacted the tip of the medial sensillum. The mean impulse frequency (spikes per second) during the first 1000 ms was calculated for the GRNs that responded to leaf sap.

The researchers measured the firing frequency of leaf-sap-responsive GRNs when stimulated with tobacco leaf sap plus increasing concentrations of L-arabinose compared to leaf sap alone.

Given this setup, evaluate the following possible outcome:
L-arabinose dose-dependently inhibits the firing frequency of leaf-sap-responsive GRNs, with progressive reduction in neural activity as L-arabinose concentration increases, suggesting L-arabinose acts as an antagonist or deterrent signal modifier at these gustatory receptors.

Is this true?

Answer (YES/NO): YES